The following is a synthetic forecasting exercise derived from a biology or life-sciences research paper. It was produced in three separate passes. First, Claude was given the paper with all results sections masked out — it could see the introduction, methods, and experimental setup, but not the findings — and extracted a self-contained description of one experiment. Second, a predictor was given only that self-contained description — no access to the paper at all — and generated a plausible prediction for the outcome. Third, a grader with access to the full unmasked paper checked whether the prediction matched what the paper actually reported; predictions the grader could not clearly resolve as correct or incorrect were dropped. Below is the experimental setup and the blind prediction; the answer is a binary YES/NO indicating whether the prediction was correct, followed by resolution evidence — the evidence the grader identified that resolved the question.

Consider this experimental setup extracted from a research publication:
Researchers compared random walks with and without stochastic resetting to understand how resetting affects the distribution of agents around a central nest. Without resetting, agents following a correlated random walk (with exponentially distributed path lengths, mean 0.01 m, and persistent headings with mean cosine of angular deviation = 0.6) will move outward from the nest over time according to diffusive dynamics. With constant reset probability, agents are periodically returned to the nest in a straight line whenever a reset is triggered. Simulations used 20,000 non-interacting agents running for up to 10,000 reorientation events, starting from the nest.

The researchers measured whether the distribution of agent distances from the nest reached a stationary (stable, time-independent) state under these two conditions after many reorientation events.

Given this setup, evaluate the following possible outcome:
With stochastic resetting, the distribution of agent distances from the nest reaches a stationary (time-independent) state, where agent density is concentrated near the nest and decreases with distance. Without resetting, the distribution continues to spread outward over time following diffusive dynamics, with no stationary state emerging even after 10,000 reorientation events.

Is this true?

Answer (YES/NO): YES